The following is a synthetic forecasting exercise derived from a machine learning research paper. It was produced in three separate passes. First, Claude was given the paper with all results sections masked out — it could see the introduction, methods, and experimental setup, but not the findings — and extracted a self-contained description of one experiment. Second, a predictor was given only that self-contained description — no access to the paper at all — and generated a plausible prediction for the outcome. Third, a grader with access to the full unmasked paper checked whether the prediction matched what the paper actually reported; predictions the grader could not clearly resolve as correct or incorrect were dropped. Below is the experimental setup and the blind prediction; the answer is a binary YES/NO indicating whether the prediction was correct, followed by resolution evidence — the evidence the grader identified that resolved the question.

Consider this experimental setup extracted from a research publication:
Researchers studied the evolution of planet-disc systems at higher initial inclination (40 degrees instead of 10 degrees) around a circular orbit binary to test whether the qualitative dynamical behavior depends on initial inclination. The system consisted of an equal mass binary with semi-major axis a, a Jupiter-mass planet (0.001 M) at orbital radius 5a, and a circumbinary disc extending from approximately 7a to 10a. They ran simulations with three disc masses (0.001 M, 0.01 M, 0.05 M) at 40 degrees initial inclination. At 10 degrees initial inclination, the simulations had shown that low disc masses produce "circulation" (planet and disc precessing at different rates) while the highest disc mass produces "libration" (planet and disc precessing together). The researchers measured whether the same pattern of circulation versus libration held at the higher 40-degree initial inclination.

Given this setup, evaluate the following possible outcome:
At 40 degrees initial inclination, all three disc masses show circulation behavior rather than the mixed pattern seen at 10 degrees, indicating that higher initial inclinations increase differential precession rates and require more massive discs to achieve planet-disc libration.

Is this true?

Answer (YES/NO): NO